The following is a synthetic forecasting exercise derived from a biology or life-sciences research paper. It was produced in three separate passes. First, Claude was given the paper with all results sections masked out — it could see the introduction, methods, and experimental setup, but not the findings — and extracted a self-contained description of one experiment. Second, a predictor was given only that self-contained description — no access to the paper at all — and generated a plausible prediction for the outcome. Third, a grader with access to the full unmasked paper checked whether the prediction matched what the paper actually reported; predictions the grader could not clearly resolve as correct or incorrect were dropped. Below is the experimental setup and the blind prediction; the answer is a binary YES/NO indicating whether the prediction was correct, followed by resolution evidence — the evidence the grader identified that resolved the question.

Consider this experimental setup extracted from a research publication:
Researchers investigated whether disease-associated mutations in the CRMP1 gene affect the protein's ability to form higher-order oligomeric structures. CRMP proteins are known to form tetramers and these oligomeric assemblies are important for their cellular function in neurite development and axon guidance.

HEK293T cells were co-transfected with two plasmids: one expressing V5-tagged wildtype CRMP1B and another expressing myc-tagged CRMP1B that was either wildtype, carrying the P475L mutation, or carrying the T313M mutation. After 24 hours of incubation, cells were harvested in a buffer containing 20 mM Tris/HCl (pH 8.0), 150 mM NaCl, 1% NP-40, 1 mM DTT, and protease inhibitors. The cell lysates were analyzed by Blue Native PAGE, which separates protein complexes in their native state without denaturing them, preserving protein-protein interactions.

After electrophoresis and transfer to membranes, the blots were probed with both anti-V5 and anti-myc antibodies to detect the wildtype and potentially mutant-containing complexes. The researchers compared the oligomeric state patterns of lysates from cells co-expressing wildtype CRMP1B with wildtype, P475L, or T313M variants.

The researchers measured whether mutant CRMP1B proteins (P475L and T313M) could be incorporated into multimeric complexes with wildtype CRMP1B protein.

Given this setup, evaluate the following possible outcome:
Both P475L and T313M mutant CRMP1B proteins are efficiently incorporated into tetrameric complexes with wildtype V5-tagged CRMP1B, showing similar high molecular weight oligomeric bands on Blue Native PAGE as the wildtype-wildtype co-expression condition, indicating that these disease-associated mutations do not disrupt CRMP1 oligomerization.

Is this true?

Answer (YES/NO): NO